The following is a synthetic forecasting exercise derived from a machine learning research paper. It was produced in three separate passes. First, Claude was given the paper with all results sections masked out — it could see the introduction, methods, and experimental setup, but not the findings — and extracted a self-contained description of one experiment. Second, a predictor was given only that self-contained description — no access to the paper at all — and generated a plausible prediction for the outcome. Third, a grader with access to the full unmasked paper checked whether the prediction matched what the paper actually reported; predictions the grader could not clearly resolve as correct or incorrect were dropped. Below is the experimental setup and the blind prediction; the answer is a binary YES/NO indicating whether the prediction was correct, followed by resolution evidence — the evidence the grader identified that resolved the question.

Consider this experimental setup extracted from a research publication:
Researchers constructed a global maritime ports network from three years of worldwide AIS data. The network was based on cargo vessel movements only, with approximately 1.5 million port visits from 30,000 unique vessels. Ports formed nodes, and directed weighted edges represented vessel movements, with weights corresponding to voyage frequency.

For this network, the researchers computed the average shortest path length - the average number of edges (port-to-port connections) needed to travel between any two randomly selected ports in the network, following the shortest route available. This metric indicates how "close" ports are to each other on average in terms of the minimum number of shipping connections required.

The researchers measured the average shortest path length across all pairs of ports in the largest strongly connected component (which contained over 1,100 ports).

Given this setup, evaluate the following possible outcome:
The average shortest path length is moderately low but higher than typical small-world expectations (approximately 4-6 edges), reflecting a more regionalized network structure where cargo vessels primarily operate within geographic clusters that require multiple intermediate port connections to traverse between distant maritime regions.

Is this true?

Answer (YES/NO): NO